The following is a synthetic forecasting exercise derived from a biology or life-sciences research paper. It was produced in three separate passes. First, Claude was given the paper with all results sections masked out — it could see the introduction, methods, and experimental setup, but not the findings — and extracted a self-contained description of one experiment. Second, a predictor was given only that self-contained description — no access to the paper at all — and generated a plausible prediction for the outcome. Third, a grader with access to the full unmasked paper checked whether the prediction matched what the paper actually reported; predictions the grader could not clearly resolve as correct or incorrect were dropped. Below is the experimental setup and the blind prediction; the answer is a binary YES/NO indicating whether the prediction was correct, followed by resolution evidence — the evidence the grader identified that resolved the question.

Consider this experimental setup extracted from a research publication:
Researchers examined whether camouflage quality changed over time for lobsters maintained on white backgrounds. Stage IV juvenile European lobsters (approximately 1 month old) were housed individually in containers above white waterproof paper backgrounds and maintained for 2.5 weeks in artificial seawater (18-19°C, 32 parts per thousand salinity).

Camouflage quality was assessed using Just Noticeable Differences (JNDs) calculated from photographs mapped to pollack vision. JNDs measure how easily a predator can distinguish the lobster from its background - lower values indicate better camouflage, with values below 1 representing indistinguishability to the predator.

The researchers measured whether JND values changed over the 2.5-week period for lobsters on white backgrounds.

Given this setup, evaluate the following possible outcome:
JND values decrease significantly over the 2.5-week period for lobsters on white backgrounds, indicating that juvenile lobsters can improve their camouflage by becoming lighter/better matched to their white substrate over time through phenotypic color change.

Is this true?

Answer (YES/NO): NO